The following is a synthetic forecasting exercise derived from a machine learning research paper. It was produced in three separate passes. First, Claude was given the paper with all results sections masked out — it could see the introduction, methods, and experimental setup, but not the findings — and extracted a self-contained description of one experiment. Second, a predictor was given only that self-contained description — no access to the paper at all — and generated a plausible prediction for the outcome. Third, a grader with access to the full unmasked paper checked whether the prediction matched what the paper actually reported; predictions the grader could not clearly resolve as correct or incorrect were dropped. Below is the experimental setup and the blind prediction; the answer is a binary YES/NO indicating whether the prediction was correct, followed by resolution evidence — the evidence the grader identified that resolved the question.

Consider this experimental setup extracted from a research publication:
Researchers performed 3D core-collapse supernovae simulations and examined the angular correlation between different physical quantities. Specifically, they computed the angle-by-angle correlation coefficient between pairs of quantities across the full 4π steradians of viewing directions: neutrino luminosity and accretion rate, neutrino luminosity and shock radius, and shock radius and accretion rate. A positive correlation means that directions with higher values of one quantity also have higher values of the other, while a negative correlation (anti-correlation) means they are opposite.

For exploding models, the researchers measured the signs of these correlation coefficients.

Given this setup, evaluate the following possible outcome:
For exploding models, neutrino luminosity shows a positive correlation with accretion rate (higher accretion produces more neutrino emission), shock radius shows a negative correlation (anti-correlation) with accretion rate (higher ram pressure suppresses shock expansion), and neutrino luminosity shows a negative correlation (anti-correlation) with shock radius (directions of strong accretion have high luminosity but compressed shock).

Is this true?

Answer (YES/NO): YES